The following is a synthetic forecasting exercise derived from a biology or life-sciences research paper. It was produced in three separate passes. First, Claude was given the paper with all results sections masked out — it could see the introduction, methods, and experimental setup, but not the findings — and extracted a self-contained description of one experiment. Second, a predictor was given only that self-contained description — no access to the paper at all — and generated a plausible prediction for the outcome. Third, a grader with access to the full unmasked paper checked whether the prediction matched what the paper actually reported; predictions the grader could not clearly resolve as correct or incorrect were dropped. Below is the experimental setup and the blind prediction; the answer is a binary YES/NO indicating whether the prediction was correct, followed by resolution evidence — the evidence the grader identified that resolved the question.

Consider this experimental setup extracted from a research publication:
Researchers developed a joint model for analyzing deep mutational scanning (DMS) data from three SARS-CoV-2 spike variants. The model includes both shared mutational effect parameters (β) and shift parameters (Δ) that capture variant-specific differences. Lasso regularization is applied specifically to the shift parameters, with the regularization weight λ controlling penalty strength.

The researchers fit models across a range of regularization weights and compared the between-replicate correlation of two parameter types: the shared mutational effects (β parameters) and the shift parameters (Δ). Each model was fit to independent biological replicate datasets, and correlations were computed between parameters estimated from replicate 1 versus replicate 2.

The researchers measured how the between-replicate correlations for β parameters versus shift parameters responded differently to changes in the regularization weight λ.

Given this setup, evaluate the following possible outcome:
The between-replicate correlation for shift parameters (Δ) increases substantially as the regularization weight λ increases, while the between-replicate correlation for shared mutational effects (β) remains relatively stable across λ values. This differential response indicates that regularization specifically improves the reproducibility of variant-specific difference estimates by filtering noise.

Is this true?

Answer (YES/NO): YES